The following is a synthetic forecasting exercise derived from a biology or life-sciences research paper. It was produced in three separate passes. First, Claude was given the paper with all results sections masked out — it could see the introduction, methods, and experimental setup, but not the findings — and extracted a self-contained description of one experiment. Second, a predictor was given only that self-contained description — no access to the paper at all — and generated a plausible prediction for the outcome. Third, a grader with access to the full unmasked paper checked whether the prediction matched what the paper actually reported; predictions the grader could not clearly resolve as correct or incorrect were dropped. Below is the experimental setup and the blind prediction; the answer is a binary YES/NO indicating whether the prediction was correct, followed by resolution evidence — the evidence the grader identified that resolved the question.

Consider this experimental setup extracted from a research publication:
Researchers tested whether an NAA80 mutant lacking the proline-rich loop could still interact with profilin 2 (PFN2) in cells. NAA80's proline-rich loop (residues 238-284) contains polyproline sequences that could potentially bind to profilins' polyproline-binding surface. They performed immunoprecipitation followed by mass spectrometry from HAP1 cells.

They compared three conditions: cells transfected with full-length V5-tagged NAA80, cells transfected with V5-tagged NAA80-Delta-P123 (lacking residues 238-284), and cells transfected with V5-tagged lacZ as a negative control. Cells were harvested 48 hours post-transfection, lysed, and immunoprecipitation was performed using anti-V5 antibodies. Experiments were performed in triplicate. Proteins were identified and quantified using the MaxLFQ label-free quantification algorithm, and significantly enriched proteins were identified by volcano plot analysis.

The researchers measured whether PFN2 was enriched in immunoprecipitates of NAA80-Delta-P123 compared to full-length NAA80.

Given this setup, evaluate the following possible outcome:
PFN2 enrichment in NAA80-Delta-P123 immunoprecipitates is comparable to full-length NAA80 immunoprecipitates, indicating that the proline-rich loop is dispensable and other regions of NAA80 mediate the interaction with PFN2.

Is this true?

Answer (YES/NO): NO